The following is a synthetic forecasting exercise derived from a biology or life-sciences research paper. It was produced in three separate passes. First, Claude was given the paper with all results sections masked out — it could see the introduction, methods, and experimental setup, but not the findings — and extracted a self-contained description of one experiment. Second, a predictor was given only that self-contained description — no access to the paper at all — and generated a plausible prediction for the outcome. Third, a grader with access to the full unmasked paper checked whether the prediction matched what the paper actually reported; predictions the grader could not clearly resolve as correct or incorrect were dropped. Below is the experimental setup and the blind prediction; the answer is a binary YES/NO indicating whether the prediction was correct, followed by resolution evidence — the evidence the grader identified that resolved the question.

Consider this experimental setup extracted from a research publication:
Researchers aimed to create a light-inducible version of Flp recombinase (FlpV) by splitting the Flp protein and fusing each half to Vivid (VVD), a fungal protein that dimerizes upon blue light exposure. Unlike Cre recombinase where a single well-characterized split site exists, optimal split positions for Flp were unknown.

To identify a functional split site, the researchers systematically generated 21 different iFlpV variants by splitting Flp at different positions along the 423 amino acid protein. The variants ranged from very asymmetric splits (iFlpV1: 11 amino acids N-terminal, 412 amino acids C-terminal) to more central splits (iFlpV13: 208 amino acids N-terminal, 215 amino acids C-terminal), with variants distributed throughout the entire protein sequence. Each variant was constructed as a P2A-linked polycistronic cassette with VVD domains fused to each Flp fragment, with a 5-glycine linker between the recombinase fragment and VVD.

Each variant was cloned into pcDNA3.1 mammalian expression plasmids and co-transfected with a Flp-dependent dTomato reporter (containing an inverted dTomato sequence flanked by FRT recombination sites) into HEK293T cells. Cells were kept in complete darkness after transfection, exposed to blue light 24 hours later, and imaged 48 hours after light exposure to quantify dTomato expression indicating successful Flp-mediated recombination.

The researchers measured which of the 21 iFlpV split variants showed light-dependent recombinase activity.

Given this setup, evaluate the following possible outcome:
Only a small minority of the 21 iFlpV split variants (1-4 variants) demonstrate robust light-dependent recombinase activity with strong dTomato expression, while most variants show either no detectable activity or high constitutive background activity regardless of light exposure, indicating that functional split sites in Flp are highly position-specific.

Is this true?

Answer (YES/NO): YES